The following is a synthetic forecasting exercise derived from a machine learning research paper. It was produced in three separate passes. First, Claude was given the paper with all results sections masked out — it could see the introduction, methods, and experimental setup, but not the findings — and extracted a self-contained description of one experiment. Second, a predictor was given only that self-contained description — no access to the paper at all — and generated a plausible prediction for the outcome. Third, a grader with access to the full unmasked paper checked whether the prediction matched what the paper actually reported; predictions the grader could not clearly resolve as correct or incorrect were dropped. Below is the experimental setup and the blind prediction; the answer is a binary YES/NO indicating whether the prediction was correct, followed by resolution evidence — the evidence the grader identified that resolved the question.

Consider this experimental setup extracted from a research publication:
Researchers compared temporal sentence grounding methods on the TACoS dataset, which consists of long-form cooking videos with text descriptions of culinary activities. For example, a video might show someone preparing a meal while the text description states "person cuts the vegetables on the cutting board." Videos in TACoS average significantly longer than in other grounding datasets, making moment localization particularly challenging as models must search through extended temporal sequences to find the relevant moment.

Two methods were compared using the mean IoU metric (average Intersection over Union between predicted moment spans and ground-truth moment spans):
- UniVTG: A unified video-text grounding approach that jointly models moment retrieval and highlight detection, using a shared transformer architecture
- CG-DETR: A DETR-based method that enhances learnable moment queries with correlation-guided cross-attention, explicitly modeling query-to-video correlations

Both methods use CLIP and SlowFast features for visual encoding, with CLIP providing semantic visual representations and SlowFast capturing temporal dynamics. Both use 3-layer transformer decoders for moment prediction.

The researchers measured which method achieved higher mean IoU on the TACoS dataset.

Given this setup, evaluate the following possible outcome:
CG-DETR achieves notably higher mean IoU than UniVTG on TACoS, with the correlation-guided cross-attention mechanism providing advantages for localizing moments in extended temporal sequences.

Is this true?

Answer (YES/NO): YES